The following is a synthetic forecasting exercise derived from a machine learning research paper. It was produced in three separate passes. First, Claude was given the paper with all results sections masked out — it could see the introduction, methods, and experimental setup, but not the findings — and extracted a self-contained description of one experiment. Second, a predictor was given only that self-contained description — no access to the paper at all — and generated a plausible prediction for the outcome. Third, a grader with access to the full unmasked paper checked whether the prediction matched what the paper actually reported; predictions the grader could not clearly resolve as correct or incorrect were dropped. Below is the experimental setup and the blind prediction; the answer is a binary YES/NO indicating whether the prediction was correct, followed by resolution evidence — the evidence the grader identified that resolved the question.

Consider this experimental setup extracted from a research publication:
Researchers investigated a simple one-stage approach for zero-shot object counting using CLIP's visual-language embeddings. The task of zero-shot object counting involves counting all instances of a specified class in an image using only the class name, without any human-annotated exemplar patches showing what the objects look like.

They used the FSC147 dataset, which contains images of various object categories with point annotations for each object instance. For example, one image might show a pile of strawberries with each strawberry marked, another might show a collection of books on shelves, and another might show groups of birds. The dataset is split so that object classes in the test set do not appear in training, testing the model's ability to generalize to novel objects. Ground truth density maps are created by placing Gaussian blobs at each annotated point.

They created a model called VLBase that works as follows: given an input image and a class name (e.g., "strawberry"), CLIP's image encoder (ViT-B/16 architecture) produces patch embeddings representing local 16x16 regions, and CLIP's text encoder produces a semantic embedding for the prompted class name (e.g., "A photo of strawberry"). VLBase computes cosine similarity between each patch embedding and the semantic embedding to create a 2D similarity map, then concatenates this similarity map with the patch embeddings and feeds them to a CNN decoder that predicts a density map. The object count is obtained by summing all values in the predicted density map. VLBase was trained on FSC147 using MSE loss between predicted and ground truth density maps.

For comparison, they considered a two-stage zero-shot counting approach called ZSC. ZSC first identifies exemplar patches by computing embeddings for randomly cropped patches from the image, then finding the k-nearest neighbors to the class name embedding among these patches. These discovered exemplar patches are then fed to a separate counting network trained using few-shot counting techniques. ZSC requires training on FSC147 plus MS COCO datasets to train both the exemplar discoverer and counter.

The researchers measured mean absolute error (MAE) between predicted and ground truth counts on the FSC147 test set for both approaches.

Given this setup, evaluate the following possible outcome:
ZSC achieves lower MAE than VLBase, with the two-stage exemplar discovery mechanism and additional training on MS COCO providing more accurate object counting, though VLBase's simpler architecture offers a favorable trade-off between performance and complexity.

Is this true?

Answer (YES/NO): YES